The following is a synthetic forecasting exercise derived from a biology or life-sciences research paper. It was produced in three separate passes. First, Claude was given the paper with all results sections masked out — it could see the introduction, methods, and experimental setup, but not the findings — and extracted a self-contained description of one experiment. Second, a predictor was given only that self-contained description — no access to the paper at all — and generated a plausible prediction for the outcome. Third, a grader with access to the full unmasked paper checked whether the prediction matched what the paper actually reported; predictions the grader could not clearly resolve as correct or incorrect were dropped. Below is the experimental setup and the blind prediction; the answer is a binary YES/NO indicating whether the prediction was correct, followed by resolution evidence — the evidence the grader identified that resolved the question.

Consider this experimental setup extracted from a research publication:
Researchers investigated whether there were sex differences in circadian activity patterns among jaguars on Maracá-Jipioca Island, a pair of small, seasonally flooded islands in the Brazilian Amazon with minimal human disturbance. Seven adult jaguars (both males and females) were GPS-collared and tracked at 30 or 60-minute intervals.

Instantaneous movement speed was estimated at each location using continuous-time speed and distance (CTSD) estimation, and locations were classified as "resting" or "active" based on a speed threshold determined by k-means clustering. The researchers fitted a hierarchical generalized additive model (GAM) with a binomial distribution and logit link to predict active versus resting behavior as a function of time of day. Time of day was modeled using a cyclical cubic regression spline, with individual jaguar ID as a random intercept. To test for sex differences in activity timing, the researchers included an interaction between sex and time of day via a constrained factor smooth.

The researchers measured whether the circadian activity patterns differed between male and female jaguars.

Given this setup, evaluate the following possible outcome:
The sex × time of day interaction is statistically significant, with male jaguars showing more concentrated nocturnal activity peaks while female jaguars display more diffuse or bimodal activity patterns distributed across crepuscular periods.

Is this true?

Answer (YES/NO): NO